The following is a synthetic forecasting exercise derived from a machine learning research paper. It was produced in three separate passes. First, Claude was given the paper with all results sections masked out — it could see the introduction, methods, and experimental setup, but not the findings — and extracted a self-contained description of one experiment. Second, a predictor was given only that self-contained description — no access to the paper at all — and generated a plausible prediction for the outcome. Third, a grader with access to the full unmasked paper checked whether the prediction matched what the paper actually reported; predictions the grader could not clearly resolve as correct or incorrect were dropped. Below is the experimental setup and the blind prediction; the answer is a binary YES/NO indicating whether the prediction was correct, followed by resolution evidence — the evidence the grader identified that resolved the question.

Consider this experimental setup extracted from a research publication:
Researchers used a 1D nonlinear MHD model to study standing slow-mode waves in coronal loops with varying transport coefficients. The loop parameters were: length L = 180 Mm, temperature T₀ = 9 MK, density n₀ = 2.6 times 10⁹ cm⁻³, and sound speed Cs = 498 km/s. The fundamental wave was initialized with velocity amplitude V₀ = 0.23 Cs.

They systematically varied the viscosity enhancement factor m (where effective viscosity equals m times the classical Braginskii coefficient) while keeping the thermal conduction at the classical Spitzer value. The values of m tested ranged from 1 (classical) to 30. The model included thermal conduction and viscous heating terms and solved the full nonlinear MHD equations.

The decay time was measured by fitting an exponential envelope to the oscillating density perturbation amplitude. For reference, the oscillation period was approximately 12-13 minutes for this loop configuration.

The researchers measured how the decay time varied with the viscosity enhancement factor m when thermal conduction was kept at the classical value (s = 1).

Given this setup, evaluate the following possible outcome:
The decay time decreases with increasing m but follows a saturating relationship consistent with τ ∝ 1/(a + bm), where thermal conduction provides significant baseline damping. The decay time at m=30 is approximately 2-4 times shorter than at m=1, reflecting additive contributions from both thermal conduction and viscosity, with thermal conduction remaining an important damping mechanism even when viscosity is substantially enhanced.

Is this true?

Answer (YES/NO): YES